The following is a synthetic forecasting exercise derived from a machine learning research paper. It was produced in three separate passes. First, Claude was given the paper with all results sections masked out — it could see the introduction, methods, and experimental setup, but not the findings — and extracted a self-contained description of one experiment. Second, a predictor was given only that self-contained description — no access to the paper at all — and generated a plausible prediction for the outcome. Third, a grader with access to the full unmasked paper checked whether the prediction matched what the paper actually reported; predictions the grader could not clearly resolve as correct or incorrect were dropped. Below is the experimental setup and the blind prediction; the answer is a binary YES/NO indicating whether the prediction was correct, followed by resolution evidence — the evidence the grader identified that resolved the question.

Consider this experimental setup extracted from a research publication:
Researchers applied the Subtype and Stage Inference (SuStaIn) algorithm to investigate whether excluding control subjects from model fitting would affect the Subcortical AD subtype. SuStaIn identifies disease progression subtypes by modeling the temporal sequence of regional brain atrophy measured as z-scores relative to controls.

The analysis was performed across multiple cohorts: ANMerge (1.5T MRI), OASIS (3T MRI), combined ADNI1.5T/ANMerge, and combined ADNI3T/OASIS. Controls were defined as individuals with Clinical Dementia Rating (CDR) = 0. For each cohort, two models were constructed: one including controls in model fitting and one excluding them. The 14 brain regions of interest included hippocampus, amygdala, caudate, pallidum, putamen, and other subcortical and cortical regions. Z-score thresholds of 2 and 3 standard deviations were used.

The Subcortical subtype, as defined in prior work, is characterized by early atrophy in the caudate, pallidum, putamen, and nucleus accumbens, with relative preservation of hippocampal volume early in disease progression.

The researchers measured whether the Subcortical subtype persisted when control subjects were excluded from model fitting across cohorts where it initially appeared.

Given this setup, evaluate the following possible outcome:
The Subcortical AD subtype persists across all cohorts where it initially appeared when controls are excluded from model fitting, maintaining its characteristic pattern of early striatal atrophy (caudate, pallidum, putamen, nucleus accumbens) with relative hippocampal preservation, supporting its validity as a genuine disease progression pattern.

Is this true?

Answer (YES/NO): NO